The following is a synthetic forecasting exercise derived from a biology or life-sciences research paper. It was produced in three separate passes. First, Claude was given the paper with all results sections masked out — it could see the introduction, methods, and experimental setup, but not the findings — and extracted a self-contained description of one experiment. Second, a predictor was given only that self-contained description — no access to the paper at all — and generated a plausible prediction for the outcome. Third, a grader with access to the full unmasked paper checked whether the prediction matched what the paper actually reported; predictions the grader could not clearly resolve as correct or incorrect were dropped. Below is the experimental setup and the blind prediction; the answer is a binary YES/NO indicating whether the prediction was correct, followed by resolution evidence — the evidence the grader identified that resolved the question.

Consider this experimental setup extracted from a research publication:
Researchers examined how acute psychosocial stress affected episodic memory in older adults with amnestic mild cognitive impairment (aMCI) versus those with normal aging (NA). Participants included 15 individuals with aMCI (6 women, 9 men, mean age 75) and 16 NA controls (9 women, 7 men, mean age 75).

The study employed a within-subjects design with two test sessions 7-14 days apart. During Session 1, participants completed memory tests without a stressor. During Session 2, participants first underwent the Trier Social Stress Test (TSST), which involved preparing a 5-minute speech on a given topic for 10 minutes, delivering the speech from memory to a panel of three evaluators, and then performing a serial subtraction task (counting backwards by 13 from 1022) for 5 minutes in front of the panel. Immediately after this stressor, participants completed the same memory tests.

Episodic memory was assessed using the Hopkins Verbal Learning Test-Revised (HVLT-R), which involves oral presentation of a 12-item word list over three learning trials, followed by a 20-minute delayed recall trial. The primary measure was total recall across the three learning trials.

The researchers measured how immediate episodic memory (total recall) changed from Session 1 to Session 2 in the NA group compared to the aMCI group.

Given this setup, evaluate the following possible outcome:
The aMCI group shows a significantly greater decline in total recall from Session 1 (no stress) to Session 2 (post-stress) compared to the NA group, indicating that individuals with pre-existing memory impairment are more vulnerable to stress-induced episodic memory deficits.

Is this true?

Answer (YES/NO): NO